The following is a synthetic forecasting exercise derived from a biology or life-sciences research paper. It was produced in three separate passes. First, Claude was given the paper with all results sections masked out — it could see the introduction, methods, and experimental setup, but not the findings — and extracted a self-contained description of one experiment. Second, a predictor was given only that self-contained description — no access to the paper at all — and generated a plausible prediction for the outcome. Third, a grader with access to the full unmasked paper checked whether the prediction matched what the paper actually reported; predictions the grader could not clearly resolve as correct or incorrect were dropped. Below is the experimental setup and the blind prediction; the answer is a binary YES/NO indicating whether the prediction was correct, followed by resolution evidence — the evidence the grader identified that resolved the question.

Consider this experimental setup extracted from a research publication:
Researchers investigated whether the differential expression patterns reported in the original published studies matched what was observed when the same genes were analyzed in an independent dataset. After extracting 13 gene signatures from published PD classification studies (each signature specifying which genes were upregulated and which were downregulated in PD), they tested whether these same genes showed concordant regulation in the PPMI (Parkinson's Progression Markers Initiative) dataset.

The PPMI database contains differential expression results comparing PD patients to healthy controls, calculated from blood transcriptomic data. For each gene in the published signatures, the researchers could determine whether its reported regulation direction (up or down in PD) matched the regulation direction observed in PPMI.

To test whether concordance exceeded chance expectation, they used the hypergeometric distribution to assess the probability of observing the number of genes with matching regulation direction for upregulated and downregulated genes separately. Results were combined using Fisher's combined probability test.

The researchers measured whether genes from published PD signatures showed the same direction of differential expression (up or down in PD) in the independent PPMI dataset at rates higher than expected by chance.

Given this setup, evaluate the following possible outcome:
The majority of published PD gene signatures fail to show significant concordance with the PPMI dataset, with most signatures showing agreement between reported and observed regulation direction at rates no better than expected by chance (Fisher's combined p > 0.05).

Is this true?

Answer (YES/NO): NO